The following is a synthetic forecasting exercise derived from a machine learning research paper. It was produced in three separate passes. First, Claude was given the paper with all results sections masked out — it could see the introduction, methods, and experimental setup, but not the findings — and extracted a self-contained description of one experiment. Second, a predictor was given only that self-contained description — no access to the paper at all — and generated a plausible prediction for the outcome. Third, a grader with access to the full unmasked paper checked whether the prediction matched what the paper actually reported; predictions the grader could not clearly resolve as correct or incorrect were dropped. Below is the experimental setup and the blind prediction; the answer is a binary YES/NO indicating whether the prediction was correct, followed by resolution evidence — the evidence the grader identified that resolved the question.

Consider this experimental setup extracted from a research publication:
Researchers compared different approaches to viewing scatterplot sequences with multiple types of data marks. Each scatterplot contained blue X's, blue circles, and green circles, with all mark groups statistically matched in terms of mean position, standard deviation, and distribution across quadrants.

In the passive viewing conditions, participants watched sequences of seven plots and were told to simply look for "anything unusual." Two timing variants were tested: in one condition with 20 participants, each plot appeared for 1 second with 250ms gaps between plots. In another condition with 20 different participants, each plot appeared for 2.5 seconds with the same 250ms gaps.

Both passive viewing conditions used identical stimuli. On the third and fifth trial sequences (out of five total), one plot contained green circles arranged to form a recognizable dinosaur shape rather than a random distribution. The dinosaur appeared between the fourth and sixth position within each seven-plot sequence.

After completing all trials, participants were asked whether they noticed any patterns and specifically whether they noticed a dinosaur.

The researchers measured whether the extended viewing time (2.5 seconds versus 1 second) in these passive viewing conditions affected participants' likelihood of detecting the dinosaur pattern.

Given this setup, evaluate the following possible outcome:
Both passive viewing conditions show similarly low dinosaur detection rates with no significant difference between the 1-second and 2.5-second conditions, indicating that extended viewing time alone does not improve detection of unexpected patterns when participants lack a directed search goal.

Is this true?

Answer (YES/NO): NO